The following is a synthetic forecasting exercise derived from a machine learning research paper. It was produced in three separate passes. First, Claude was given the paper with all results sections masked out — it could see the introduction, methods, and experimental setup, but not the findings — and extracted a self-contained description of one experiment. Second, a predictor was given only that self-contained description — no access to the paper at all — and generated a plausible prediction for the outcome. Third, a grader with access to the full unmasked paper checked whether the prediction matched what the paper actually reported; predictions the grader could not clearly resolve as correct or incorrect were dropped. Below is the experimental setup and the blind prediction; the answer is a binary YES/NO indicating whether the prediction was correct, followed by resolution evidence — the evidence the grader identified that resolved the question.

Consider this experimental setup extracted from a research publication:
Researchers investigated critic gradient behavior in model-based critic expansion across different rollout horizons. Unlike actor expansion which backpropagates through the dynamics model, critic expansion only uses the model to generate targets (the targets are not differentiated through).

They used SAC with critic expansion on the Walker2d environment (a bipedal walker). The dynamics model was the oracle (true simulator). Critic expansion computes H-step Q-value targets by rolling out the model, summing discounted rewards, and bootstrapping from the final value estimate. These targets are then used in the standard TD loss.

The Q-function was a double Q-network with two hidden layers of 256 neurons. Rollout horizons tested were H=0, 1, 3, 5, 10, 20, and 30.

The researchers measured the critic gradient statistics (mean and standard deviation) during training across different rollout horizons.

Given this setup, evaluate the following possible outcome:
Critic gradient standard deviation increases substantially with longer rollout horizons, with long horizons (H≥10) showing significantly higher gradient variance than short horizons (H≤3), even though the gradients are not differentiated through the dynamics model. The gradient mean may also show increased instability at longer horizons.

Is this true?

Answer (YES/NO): NO